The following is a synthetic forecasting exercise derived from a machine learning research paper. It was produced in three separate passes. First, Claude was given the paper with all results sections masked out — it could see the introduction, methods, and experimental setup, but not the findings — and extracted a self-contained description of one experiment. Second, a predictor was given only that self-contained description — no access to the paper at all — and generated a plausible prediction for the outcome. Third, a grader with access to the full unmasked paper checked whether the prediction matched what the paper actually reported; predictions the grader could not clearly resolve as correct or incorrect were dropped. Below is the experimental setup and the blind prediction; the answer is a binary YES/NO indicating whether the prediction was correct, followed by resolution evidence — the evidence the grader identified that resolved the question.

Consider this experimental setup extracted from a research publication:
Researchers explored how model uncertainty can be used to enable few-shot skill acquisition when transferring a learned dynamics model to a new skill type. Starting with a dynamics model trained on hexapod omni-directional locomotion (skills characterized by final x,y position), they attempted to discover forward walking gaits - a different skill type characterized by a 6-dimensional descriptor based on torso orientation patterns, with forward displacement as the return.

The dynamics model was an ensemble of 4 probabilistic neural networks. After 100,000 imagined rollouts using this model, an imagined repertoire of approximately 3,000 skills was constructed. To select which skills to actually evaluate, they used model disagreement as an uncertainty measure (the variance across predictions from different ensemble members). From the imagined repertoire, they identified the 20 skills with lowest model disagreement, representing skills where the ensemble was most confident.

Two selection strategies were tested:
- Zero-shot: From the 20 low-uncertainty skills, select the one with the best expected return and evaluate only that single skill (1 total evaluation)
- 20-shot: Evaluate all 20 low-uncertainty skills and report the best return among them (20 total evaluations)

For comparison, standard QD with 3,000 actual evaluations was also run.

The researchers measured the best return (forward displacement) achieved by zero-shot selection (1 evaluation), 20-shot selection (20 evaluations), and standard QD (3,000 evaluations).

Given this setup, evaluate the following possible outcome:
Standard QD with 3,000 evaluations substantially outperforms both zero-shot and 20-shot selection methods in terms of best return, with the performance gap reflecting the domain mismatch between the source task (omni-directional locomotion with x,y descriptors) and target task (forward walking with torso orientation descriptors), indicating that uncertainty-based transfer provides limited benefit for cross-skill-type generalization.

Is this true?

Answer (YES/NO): NO